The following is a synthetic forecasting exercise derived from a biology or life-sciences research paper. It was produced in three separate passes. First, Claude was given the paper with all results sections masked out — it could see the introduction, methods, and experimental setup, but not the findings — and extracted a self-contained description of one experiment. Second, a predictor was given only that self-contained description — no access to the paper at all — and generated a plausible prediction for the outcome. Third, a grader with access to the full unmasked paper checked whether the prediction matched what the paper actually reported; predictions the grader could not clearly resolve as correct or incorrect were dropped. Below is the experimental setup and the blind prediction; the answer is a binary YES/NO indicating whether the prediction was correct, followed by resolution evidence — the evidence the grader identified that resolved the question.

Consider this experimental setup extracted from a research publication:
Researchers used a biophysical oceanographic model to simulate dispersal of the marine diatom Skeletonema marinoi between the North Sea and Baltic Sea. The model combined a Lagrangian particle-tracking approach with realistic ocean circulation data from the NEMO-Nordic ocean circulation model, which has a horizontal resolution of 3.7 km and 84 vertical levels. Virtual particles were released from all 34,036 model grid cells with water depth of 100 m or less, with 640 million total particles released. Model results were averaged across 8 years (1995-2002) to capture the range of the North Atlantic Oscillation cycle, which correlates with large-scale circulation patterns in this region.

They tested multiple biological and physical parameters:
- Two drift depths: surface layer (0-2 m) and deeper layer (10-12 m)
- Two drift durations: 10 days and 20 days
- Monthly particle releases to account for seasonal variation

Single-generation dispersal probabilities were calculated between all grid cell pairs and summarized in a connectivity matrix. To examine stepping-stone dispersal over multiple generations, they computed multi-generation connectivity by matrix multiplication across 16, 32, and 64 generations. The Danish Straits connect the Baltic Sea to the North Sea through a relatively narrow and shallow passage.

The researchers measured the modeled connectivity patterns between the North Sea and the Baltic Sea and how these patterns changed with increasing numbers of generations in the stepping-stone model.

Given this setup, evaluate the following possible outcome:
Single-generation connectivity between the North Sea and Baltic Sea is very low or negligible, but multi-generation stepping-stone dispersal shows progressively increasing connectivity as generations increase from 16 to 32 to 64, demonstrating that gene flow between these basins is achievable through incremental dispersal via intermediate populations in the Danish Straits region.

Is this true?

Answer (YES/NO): NO